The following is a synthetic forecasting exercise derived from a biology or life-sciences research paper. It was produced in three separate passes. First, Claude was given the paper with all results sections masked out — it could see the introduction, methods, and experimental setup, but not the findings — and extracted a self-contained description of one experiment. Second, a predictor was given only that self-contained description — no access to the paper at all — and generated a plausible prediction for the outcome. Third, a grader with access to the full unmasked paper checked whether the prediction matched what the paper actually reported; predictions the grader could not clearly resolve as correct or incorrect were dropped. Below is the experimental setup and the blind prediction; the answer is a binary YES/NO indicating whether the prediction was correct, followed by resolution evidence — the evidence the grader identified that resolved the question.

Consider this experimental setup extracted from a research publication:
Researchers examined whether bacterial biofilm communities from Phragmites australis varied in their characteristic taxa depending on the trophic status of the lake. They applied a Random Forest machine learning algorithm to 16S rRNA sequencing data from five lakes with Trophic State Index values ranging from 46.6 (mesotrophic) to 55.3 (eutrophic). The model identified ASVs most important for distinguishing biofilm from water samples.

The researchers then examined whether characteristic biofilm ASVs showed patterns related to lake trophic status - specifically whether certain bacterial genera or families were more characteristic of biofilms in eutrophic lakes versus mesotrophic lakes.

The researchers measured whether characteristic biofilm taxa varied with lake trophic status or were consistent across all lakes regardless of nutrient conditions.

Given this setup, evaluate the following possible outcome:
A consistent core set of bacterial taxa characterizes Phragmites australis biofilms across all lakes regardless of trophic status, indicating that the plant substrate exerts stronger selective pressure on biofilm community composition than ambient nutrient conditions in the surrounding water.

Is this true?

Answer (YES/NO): YES